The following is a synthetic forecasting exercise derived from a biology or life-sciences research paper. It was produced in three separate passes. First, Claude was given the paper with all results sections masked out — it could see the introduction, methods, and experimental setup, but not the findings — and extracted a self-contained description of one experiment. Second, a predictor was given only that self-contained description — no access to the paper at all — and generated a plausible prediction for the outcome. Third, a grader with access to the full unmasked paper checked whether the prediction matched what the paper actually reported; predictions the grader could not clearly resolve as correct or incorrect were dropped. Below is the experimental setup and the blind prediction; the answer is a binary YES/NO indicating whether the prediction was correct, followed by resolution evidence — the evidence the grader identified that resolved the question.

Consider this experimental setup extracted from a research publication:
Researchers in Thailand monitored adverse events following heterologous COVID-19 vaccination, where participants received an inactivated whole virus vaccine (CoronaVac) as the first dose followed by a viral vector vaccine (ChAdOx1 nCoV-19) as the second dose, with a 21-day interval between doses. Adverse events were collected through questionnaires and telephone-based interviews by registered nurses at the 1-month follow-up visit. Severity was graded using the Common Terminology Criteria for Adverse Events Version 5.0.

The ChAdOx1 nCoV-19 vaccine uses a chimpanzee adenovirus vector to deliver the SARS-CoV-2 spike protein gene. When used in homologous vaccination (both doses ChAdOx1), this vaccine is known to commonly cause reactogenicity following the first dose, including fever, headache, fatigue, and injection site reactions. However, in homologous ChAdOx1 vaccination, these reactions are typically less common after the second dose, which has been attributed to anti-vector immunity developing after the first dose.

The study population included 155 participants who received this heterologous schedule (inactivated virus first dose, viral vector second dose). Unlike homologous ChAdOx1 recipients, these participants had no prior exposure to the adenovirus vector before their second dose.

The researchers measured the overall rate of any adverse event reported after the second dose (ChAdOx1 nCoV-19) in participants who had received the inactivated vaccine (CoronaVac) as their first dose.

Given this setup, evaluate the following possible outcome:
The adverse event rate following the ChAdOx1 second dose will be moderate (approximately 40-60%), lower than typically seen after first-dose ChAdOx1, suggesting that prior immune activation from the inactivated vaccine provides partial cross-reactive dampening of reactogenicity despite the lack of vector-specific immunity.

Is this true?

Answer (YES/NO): NO